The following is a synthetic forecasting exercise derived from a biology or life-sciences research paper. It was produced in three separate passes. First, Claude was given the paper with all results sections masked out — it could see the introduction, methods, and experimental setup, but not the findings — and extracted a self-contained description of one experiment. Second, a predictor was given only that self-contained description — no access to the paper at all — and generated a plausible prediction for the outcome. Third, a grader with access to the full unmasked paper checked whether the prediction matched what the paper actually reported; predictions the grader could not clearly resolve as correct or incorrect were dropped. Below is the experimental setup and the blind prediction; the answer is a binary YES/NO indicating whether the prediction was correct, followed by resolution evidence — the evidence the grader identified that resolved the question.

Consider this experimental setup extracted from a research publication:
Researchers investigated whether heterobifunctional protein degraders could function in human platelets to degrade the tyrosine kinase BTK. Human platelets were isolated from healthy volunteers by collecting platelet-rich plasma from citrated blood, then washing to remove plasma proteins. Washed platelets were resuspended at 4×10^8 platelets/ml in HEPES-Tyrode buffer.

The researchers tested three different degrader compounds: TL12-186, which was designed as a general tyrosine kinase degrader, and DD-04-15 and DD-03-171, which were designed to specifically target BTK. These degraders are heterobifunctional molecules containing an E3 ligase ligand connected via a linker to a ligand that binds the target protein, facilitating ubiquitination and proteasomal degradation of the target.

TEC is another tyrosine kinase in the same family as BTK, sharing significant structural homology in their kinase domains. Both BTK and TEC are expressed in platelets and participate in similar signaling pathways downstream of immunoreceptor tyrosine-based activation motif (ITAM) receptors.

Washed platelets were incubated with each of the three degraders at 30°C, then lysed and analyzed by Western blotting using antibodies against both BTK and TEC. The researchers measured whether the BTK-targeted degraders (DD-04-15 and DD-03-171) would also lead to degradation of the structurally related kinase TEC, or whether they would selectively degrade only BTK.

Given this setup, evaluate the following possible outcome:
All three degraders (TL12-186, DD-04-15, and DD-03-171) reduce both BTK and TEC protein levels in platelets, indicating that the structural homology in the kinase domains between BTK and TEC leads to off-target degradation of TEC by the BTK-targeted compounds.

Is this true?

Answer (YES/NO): YES